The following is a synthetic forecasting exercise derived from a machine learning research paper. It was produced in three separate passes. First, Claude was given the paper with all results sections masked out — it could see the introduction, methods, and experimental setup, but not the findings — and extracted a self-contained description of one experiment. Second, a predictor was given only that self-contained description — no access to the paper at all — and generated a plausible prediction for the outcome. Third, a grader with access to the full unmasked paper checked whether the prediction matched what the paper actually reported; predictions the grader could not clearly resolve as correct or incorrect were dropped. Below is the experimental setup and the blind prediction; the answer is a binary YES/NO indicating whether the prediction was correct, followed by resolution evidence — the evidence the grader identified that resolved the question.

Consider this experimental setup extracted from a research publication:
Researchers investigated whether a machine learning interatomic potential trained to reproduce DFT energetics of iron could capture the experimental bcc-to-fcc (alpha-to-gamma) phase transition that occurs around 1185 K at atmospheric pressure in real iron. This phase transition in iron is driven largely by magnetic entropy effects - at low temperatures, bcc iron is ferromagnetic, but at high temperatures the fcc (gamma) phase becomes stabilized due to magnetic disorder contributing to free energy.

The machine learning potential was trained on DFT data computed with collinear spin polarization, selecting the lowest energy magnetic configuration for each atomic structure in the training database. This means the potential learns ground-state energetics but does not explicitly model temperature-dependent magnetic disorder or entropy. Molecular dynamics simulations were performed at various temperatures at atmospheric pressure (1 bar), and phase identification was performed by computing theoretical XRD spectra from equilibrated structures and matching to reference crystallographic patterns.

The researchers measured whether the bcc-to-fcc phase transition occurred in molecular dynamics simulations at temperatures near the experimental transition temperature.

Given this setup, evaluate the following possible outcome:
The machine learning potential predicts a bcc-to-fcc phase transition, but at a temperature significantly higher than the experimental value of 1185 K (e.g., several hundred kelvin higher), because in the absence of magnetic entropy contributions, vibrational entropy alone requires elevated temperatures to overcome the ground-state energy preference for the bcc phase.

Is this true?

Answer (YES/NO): NO